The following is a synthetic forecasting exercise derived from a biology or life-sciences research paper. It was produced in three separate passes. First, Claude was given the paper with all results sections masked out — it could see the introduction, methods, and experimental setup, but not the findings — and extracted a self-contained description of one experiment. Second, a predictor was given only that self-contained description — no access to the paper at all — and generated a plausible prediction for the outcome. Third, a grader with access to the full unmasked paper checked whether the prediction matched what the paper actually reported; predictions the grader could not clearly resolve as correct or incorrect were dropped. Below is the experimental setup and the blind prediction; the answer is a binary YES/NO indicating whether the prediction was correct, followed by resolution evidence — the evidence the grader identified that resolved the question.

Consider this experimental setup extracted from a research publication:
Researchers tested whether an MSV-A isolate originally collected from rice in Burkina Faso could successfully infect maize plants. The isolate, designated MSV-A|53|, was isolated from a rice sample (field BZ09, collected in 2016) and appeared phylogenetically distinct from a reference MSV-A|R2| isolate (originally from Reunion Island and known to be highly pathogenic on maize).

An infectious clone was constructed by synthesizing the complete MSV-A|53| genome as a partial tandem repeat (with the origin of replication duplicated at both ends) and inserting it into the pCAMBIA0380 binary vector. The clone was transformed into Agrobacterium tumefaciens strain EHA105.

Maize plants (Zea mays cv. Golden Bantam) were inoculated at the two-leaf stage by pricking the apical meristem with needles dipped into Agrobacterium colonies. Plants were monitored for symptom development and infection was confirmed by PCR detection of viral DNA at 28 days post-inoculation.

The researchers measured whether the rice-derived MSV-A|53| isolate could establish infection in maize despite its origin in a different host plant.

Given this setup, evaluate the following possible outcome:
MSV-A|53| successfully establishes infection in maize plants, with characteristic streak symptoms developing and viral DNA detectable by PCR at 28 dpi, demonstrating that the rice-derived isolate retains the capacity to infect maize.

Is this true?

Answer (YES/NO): NO